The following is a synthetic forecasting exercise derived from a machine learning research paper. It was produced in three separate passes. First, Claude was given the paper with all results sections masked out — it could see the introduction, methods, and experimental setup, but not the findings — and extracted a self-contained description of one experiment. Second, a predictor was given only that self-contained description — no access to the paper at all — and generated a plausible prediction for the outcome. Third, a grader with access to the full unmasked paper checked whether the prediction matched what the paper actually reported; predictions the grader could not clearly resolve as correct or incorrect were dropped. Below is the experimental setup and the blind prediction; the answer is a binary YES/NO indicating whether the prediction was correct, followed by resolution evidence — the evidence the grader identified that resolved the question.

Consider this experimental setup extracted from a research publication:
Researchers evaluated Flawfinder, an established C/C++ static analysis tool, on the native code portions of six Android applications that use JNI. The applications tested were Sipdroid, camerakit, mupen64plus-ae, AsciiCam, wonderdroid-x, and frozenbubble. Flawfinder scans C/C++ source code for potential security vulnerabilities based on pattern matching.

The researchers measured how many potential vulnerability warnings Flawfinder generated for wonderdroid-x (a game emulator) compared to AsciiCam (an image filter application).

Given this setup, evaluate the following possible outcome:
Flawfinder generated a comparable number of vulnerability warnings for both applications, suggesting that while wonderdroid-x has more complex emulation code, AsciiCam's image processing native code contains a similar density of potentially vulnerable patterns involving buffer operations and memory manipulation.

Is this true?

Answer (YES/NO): NO